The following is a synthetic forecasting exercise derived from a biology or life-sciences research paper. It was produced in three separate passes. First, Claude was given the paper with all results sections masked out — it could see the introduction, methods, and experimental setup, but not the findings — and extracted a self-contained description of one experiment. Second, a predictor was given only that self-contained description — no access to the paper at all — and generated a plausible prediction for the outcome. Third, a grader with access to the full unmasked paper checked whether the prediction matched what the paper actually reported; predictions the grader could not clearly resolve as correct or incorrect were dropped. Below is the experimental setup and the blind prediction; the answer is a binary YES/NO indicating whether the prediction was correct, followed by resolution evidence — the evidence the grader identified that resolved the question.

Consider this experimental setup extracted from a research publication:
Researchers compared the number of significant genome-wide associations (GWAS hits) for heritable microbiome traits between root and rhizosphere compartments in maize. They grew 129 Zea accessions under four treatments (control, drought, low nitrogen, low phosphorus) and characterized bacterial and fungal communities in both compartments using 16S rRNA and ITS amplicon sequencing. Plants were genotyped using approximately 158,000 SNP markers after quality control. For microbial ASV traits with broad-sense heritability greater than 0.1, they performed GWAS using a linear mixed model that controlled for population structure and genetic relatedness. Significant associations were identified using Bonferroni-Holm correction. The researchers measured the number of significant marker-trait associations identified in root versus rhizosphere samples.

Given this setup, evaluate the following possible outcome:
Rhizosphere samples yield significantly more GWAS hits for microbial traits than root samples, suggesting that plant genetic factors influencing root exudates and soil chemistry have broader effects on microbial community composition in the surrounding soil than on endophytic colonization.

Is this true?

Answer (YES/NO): NO